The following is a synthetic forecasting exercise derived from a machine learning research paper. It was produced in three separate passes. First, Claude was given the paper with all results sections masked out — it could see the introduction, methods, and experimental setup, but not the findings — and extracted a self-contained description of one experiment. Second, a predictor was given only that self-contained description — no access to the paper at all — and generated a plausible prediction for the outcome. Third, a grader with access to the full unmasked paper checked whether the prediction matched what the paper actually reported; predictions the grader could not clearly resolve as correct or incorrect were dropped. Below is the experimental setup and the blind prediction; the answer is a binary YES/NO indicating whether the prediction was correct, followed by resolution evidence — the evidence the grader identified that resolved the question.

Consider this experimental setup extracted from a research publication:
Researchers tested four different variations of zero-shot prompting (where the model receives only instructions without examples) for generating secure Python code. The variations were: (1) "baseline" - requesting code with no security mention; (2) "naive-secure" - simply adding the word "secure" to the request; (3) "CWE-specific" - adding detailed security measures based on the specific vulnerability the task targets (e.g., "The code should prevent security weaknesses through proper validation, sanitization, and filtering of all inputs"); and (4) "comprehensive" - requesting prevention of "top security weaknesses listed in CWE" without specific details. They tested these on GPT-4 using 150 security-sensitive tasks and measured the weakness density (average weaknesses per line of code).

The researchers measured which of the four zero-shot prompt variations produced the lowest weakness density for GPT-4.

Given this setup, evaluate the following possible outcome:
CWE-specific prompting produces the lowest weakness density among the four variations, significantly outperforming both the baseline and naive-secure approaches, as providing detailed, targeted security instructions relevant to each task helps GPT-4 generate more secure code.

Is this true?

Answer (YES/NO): NO